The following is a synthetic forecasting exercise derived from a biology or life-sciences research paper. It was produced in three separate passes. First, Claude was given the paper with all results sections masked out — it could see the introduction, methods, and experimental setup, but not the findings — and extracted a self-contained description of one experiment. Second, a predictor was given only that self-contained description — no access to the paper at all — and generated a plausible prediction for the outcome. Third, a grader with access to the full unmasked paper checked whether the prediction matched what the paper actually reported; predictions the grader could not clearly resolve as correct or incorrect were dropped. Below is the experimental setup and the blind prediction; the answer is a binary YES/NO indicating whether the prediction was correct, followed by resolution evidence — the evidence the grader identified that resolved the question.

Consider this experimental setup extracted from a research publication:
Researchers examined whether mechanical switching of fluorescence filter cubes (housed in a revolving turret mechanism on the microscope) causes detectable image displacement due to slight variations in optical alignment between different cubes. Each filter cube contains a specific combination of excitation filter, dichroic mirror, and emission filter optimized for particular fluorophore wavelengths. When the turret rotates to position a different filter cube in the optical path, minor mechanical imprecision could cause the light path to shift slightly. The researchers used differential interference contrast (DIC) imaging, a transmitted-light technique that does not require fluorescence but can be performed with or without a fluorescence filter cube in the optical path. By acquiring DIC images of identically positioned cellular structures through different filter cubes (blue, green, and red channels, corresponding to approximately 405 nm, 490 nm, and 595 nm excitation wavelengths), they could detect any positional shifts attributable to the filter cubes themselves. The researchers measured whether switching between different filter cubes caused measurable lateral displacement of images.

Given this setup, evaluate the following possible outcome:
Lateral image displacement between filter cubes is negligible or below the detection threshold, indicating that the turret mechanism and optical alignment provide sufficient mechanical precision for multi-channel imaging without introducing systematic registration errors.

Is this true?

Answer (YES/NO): NO